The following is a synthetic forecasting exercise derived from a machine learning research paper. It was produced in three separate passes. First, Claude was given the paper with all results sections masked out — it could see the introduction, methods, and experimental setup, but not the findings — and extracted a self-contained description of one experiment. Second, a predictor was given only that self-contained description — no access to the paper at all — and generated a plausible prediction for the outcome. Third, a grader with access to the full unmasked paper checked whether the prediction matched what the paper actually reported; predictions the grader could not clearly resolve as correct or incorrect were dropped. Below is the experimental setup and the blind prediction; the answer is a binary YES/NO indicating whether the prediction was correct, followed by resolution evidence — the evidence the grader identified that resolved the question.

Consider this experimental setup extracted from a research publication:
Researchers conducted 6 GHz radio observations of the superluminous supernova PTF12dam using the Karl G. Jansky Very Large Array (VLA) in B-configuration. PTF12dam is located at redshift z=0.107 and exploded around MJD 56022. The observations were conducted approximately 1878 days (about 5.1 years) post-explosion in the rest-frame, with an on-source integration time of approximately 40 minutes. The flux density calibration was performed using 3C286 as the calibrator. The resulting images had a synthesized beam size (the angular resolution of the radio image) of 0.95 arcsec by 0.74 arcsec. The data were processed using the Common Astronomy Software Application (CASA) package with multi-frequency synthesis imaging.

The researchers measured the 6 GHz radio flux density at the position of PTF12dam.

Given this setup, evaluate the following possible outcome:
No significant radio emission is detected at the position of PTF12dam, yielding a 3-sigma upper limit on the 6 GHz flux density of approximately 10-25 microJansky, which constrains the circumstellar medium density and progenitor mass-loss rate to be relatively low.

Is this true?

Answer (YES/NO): NO